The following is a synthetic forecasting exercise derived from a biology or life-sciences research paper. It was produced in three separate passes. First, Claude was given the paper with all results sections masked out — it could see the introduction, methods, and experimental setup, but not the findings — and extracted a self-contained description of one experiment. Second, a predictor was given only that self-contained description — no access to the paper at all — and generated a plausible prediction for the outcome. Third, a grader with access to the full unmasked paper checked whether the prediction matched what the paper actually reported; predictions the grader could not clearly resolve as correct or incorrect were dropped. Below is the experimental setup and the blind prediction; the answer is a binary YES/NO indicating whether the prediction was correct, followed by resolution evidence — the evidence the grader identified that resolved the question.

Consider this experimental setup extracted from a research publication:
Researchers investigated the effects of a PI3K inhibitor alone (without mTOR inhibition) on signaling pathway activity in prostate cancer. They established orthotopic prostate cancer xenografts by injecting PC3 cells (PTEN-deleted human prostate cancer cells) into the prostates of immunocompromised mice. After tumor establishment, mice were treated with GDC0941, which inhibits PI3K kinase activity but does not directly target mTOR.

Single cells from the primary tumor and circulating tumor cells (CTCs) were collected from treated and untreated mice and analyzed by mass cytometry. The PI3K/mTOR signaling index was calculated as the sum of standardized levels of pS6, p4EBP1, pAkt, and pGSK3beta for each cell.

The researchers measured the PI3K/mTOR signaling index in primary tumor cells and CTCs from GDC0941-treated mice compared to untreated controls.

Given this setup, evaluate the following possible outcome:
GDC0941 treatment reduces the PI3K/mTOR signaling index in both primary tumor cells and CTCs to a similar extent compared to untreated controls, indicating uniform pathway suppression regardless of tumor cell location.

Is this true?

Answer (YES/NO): NO